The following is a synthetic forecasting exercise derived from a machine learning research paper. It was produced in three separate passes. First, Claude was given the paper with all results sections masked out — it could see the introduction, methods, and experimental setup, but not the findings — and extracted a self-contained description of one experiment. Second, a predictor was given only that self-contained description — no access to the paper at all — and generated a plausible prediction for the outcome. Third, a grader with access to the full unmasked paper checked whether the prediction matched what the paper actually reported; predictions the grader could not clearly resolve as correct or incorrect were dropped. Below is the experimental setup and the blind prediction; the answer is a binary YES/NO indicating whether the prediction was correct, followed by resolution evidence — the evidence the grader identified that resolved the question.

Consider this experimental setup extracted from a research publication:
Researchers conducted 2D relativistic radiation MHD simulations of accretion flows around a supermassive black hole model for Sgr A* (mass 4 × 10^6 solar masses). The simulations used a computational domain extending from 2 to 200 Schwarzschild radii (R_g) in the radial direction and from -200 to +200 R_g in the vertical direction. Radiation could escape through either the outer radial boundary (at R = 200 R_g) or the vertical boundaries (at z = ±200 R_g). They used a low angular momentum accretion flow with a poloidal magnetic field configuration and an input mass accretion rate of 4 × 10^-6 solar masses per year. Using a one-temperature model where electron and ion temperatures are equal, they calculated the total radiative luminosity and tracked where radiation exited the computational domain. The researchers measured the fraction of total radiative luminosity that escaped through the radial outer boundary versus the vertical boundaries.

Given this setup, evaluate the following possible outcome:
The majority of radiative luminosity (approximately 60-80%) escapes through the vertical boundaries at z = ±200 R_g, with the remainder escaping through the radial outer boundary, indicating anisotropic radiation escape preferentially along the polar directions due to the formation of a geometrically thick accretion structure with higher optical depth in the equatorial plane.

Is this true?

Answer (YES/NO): NO